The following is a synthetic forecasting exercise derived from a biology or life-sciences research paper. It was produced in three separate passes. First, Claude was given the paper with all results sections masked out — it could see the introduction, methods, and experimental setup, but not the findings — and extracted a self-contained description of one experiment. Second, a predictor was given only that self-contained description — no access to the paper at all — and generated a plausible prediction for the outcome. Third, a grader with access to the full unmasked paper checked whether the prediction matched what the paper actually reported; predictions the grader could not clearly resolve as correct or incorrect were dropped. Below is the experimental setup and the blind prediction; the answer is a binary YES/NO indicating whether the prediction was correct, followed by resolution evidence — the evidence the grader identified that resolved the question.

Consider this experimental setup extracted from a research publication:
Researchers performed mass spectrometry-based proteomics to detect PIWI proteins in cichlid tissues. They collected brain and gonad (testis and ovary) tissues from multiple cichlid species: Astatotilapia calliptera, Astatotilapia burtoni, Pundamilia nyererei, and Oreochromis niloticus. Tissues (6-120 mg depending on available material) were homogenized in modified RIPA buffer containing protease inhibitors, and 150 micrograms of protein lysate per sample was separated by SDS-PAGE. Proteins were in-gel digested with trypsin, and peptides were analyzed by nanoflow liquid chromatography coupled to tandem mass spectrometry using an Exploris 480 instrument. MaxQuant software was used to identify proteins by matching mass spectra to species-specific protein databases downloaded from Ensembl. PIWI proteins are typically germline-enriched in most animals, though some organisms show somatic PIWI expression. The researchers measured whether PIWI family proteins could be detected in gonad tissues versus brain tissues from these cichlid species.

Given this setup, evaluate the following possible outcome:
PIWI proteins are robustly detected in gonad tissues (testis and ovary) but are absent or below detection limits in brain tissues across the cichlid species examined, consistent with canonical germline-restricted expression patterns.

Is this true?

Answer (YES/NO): NO